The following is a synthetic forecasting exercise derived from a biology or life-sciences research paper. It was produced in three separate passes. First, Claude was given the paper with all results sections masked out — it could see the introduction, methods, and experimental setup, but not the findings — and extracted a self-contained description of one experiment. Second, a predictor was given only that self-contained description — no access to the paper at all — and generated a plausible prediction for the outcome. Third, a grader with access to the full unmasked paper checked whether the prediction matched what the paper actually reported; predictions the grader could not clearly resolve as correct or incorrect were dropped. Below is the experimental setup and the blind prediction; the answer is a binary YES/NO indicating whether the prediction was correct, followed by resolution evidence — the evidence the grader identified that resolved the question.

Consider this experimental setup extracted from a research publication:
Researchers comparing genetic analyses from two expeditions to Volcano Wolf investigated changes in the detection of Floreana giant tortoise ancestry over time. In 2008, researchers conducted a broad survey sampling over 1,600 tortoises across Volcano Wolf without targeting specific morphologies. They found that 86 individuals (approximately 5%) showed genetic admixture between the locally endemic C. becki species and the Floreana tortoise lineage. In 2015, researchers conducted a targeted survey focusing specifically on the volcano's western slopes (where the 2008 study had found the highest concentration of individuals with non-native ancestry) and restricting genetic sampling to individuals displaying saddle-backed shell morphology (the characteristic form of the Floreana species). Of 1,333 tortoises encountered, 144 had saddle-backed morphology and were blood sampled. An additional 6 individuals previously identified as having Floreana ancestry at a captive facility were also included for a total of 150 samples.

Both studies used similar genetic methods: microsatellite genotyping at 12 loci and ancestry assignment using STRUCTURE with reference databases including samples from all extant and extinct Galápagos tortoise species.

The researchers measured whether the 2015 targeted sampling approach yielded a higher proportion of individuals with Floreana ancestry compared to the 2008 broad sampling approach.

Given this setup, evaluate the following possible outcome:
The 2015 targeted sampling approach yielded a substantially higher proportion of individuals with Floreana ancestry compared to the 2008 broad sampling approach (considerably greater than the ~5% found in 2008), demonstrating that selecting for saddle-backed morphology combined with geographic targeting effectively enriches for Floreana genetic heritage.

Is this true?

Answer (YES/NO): YES